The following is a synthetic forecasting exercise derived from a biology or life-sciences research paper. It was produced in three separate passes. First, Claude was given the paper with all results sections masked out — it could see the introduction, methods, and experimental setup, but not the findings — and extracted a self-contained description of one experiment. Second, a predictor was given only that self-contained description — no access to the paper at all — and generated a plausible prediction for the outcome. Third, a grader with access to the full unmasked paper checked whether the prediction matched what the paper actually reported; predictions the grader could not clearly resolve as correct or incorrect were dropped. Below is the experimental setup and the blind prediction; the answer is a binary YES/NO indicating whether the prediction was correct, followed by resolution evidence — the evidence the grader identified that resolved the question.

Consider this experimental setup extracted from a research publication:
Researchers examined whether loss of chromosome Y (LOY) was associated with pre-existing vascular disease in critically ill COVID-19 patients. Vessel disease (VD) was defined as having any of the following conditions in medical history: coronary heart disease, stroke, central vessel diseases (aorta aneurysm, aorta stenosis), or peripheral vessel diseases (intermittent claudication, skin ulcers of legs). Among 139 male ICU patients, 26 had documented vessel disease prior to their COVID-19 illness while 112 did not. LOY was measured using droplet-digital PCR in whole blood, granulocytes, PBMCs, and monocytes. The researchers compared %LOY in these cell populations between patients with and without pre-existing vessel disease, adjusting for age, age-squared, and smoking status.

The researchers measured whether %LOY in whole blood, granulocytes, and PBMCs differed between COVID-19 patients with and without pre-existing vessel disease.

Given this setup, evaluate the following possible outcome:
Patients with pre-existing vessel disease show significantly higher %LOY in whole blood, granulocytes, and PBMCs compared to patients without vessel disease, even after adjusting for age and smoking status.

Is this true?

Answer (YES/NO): YES